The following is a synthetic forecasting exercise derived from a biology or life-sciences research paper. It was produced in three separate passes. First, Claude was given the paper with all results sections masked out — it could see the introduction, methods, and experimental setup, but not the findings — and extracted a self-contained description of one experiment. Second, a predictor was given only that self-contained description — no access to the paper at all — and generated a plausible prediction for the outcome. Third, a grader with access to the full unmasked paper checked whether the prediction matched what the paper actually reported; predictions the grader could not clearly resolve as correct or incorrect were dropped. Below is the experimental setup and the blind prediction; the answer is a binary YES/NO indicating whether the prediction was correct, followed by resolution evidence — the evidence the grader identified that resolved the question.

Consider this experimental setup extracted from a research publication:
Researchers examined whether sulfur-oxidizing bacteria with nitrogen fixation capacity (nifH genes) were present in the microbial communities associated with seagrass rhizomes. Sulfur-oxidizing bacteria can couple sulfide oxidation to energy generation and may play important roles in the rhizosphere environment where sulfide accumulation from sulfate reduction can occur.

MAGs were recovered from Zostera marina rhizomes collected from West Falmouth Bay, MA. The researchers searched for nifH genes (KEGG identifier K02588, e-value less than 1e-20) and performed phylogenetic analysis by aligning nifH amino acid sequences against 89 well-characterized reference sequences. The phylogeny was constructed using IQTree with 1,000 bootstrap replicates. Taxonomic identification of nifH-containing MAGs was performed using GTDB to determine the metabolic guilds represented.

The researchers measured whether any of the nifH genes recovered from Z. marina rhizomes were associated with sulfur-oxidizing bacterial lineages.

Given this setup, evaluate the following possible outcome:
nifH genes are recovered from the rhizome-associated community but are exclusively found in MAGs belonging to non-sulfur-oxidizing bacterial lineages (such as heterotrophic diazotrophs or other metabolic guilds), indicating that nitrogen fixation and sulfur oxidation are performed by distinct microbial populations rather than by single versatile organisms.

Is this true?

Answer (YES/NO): NO